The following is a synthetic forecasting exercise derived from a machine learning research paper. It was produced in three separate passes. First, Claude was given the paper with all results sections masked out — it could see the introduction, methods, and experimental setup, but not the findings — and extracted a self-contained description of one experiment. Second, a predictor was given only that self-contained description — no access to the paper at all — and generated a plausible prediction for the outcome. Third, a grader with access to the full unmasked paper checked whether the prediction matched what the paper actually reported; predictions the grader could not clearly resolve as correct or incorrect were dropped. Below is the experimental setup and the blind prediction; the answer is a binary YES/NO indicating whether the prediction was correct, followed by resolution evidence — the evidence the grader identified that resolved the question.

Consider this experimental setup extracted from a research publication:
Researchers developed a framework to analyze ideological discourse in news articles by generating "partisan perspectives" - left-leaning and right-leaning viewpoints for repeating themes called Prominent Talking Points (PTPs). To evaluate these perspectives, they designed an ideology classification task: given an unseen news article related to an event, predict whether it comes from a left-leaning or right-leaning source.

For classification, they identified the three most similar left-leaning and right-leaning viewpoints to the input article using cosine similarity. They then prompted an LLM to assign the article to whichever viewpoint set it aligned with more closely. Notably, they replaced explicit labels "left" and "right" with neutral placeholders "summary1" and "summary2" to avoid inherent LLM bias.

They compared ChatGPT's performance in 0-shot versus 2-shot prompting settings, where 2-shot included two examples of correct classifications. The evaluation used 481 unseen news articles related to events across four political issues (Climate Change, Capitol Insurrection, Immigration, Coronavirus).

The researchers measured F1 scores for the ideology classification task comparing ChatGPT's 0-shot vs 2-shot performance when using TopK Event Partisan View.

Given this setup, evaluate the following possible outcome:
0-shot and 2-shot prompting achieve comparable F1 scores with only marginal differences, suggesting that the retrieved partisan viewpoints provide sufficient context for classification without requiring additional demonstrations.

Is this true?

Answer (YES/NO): NO